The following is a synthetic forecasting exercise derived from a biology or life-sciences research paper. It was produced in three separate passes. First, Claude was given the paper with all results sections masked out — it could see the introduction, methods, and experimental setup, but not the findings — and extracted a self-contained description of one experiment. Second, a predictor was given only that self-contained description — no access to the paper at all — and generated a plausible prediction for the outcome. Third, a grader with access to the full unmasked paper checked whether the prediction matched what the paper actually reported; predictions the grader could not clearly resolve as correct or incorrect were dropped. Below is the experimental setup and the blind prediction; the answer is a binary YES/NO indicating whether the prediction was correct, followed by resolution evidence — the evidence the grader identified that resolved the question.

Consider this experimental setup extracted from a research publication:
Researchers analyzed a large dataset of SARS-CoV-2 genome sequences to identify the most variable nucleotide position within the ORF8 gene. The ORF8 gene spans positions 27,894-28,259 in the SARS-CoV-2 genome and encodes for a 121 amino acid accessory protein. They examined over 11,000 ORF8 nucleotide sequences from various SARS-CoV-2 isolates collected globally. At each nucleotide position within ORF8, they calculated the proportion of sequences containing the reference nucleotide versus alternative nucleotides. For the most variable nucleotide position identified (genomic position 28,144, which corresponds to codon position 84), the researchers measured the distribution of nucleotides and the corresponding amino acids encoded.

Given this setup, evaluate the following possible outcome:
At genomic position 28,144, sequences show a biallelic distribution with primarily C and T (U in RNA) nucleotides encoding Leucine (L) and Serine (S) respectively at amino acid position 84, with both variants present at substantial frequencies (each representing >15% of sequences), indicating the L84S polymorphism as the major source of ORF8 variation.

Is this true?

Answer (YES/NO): NO